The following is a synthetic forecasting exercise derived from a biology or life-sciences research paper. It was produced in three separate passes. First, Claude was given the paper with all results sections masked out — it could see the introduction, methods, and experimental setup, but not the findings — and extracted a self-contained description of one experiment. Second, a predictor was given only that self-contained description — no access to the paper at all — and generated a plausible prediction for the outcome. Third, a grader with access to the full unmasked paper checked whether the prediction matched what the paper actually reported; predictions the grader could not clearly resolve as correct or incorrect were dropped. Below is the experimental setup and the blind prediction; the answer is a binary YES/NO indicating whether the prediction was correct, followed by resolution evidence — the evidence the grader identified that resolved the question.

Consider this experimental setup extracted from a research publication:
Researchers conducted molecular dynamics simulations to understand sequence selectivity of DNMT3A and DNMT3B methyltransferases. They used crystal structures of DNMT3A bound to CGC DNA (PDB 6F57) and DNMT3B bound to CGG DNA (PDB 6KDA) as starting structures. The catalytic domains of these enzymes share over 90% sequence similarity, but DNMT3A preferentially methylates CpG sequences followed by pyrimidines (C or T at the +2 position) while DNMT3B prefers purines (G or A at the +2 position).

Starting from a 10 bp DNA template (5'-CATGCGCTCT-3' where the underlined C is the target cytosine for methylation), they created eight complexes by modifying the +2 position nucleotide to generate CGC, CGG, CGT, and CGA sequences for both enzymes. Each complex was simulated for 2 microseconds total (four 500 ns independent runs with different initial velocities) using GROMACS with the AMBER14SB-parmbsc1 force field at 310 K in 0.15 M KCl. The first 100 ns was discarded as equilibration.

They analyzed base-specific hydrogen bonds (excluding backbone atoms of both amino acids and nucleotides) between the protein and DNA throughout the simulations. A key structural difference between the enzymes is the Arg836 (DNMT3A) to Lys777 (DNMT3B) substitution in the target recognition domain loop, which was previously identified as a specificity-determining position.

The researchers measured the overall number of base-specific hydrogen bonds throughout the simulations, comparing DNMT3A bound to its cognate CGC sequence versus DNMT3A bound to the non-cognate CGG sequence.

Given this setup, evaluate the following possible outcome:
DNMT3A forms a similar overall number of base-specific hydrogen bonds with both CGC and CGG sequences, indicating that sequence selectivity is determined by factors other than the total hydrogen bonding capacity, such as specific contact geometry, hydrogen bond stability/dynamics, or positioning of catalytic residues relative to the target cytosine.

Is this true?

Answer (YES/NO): YES